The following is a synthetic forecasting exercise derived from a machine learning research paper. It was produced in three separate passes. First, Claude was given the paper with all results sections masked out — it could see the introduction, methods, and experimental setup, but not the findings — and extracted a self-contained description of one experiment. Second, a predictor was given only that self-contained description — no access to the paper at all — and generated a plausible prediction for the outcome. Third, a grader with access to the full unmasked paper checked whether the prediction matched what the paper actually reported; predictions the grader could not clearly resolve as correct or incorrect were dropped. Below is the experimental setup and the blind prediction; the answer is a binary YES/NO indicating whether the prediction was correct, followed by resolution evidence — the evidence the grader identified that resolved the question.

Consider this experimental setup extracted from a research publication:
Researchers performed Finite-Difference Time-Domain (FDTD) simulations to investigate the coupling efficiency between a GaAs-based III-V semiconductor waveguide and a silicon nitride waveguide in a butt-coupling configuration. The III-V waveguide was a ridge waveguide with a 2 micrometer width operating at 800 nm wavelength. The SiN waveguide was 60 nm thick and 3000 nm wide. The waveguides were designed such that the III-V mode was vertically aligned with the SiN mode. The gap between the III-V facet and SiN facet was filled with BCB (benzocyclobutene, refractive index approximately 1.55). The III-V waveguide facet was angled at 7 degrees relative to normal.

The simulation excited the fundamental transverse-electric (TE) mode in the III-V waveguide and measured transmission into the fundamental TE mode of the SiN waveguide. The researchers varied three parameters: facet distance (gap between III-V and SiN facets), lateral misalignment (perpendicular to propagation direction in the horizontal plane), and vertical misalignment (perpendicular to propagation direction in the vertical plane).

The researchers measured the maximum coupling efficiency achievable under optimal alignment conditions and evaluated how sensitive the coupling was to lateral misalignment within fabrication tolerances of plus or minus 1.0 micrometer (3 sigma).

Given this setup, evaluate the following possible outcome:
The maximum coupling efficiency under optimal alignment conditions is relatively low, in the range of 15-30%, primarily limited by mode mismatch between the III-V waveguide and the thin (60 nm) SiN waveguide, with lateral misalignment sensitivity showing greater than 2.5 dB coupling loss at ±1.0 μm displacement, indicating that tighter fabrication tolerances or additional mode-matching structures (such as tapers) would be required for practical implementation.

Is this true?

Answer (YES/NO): NO